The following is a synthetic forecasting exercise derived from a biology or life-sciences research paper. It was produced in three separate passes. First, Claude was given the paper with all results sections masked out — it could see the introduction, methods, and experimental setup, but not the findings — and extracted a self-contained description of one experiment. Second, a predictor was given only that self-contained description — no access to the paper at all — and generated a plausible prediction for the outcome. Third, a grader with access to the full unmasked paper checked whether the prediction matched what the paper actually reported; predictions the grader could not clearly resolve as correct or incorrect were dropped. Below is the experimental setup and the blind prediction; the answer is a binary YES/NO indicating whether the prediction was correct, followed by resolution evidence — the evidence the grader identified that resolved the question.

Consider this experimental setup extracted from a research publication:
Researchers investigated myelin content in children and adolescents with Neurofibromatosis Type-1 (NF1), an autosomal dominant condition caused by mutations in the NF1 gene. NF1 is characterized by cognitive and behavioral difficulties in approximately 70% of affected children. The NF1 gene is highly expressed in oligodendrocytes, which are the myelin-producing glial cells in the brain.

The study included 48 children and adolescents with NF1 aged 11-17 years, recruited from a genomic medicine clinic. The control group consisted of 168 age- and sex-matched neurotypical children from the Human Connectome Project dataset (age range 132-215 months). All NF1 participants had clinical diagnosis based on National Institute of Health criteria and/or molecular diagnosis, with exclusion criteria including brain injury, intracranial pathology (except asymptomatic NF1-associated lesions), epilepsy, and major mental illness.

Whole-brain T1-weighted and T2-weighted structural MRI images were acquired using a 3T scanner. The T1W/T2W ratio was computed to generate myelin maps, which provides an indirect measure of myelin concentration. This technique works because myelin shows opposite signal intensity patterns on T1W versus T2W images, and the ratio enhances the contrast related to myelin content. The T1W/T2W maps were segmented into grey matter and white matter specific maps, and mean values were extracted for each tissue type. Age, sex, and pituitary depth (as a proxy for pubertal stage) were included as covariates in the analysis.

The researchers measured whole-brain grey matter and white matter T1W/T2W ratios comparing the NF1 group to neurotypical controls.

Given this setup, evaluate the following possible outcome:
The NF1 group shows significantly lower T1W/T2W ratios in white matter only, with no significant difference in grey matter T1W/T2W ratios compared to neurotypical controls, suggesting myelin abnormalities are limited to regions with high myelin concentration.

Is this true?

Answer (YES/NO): NO